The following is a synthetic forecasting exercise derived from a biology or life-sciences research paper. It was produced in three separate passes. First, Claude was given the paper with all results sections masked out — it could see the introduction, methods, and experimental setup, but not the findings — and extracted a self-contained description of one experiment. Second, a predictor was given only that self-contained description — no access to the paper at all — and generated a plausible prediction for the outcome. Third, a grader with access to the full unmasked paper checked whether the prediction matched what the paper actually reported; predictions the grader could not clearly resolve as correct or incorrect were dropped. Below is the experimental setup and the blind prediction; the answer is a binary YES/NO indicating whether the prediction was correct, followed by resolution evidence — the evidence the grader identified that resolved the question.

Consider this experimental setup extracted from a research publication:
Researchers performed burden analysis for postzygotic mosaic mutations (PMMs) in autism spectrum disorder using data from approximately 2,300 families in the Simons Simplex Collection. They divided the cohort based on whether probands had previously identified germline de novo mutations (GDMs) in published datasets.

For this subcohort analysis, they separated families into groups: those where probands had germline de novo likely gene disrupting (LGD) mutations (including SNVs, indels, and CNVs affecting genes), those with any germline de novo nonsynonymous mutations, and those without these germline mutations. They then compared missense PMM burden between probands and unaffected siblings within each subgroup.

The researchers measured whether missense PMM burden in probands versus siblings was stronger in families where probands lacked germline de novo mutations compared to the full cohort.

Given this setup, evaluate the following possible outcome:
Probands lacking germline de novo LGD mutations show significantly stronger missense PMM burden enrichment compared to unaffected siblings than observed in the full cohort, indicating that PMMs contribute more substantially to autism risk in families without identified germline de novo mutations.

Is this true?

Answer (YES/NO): NO